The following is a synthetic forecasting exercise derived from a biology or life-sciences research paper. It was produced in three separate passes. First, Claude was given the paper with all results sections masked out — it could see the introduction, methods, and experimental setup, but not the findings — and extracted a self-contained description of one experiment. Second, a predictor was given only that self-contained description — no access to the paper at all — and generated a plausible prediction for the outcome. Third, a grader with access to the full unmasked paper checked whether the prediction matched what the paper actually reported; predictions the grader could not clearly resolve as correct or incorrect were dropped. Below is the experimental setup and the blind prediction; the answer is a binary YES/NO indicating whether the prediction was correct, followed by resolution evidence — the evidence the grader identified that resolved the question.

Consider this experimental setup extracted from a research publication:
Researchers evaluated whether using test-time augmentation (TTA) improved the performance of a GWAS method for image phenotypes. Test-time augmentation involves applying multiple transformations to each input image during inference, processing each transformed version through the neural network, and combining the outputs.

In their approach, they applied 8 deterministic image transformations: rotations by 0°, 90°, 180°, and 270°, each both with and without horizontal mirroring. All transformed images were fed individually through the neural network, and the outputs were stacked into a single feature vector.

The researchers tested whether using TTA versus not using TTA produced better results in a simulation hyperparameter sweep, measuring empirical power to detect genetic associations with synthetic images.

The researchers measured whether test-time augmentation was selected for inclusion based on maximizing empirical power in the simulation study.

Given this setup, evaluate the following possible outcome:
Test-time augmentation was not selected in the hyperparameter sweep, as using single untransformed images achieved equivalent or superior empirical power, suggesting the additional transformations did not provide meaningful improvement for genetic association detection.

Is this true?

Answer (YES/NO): NO